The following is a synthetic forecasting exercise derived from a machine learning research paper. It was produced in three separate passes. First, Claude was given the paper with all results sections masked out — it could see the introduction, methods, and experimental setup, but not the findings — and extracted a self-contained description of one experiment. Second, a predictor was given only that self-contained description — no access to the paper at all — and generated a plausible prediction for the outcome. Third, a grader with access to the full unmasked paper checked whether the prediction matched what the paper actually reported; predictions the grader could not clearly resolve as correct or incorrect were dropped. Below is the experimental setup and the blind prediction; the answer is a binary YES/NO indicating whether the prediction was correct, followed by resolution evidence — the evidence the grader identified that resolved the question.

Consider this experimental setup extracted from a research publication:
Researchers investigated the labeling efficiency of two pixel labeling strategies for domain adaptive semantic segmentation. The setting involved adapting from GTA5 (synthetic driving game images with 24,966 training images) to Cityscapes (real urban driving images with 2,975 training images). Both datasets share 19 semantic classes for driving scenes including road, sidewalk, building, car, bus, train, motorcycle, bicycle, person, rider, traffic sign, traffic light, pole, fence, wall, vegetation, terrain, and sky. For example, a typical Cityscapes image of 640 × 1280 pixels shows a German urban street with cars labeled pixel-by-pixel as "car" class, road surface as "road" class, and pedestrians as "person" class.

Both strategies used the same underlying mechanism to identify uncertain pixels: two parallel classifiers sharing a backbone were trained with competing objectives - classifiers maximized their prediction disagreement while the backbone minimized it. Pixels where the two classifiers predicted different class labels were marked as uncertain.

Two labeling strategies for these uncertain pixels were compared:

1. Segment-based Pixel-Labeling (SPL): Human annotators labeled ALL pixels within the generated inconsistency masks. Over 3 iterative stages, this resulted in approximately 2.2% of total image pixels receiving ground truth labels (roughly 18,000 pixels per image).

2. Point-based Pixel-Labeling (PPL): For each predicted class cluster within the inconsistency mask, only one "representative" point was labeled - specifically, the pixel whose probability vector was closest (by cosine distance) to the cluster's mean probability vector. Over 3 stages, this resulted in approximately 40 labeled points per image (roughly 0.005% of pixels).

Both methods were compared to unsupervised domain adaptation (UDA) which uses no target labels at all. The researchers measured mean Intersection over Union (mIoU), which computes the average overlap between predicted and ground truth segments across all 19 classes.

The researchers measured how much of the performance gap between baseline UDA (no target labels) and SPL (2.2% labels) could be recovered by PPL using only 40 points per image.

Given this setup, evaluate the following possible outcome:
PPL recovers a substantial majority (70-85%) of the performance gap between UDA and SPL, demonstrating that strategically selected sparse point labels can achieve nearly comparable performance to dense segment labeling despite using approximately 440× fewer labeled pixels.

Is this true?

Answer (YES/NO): YES